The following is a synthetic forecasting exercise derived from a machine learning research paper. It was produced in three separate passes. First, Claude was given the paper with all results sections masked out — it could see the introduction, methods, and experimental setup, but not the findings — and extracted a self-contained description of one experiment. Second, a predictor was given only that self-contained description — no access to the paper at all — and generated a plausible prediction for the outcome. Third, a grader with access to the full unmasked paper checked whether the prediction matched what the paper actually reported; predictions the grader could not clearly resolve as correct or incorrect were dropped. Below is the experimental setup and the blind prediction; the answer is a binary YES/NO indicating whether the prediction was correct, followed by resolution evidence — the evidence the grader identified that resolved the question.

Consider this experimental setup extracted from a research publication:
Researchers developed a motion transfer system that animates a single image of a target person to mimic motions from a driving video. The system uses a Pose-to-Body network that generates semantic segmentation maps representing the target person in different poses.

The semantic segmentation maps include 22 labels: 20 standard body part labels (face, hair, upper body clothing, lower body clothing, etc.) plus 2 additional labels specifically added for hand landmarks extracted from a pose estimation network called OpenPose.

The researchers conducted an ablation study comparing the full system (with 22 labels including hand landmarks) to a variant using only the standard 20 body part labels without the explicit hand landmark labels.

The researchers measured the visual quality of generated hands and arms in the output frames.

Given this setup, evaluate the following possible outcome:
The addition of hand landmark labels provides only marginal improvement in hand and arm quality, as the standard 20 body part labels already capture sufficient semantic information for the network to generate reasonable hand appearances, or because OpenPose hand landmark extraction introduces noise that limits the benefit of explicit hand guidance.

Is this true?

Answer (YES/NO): NO